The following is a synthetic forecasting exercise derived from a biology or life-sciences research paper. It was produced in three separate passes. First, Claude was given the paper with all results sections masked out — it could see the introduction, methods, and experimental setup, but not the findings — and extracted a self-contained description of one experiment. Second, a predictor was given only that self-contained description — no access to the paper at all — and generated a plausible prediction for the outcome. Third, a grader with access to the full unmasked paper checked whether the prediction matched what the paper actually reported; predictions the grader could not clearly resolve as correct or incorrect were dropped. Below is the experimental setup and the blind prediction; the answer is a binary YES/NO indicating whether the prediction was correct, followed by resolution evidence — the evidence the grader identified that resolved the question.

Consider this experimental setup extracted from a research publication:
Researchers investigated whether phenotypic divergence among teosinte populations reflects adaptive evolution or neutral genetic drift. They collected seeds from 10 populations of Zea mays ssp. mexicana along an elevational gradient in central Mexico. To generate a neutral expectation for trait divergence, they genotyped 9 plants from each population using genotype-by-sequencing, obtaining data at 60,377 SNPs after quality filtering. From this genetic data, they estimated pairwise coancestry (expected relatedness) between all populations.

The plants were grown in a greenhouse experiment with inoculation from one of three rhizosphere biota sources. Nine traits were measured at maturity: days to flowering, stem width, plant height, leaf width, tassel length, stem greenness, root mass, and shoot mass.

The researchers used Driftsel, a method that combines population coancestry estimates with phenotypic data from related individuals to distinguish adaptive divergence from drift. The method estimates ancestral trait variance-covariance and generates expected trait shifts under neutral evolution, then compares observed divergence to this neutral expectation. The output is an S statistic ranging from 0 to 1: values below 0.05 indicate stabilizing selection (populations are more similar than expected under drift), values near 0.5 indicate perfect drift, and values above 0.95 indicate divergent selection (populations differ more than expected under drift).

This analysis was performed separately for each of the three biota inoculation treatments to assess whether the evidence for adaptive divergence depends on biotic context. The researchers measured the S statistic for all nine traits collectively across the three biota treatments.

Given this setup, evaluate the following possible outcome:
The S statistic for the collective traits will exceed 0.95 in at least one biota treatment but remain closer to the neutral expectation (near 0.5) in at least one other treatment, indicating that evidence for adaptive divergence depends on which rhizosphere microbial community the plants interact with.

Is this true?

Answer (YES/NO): NO